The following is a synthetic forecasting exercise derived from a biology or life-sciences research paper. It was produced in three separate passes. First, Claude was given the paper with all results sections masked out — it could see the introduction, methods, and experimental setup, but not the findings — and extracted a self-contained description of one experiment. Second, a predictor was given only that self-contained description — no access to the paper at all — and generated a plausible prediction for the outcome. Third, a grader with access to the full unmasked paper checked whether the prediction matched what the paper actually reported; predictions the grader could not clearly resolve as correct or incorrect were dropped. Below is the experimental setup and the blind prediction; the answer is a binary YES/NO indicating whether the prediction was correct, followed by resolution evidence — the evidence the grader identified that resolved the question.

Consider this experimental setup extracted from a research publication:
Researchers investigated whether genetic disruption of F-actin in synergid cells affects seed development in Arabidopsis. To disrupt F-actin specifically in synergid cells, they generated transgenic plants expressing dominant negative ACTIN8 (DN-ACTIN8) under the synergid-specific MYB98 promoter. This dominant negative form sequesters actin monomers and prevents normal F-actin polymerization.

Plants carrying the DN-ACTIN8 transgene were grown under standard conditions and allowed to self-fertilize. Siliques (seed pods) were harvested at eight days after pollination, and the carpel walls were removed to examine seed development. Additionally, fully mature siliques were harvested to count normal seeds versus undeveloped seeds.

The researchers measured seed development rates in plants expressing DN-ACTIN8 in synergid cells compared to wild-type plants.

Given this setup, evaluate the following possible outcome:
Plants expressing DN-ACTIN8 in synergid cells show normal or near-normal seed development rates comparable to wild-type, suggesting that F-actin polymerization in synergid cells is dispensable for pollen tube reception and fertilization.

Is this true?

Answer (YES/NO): NO